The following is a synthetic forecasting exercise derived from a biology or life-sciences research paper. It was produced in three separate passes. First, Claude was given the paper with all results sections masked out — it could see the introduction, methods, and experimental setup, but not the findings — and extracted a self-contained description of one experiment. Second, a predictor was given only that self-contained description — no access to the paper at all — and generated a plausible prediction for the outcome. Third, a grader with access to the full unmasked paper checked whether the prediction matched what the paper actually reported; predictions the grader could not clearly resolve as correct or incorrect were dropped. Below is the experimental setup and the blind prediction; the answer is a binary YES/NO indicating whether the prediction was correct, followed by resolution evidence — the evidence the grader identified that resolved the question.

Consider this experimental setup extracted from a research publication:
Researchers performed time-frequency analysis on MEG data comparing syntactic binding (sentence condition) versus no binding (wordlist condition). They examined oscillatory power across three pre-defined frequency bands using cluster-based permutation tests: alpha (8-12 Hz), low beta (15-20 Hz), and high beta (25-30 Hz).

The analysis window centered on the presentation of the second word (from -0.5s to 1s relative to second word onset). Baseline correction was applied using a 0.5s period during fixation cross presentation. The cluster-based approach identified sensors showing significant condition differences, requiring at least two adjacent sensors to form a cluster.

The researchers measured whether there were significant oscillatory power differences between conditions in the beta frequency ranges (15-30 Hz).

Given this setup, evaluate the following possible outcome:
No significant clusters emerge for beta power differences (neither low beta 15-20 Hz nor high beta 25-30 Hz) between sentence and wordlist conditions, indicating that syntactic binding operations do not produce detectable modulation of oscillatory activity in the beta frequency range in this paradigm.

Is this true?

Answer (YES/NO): YES